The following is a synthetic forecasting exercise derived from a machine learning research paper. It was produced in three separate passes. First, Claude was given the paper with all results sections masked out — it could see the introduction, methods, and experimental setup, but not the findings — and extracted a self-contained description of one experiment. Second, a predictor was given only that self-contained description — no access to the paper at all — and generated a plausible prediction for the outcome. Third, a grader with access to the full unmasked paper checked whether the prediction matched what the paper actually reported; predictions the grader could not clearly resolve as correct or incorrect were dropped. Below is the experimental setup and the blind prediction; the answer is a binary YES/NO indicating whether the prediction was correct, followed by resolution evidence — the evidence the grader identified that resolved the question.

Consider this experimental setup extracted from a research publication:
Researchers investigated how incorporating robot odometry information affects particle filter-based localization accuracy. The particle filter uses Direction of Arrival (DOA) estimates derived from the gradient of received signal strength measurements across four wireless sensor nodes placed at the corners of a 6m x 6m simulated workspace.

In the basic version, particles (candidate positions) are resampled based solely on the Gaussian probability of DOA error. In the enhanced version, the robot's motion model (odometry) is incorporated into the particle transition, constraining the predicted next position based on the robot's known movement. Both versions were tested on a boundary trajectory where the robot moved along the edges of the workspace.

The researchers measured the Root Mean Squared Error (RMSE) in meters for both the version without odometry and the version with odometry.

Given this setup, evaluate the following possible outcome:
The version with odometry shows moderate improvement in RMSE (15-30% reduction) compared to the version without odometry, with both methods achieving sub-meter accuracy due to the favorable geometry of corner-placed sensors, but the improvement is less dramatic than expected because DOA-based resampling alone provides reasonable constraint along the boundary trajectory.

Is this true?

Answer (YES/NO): YES